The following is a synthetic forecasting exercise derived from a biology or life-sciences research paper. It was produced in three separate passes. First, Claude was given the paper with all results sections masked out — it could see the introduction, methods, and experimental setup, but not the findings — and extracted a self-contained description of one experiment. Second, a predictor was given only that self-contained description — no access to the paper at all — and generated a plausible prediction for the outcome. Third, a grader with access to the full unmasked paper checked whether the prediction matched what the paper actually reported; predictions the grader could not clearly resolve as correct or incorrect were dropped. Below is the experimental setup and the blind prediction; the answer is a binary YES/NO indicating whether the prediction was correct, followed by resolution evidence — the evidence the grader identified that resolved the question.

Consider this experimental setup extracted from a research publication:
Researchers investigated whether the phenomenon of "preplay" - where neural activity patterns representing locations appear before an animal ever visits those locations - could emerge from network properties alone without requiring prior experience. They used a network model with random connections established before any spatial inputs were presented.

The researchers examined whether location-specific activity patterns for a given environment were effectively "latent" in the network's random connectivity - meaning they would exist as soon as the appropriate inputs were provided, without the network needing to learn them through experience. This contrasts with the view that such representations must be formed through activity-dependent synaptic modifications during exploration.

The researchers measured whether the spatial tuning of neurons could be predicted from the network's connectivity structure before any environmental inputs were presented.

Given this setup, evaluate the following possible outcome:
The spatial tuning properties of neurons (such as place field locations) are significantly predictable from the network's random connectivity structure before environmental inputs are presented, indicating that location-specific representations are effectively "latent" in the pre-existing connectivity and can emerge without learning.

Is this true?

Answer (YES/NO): YES